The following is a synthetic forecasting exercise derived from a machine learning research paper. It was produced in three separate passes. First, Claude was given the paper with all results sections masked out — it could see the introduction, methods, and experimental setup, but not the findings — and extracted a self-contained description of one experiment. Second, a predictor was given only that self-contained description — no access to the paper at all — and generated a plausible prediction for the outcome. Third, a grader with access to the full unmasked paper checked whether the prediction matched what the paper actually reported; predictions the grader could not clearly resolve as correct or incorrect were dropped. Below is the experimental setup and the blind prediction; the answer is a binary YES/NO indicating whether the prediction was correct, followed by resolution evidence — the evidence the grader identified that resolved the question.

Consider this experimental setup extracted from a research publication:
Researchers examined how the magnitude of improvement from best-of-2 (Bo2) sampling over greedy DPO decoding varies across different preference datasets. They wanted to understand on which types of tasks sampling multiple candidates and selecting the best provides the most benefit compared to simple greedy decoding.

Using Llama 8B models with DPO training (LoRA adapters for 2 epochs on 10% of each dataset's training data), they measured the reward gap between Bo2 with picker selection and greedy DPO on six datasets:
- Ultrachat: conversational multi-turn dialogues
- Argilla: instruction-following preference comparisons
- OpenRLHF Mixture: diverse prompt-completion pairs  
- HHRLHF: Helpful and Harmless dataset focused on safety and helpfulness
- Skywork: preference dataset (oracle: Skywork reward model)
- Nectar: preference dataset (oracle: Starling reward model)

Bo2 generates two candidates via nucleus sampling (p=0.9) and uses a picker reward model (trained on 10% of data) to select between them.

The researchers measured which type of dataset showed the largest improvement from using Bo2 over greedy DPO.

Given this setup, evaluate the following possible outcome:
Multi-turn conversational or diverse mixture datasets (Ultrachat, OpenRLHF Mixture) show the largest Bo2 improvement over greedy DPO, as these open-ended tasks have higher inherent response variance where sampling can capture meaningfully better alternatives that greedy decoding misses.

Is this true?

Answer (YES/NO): NO